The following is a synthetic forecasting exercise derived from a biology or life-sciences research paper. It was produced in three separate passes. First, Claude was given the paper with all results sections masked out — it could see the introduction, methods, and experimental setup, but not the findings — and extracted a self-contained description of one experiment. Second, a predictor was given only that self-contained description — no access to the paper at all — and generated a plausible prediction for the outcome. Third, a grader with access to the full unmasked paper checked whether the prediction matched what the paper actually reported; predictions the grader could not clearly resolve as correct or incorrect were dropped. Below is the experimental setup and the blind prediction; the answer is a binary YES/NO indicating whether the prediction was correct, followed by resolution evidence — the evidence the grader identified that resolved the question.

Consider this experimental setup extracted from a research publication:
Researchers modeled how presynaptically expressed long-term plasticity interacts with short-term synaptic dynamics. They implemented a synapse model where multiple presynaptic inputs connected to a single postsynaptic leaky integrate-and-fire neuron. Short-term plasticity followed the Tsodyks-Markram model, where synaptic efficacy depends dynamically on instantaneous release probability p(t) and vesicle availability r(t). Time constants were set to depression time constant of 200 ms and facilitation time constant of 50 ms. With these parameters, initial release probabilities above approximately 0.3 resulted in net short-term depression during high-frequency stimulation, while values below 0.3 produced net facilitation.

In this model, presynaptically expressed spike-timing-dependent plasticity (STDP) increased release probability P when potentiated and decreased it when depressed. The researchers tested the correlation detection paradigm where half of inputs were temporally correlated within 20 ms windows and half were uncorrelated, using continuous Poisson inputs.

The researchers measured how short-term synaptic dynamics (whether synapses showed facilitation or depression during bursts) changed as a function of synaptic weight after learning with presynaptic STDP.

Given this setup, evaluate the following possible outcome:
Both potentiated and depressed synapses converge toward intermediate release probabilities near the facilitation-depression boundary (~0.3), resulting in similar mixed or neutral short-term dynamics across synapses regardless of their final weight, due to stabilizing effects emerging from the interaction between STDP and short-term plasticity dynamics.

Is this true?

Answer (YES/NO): NO